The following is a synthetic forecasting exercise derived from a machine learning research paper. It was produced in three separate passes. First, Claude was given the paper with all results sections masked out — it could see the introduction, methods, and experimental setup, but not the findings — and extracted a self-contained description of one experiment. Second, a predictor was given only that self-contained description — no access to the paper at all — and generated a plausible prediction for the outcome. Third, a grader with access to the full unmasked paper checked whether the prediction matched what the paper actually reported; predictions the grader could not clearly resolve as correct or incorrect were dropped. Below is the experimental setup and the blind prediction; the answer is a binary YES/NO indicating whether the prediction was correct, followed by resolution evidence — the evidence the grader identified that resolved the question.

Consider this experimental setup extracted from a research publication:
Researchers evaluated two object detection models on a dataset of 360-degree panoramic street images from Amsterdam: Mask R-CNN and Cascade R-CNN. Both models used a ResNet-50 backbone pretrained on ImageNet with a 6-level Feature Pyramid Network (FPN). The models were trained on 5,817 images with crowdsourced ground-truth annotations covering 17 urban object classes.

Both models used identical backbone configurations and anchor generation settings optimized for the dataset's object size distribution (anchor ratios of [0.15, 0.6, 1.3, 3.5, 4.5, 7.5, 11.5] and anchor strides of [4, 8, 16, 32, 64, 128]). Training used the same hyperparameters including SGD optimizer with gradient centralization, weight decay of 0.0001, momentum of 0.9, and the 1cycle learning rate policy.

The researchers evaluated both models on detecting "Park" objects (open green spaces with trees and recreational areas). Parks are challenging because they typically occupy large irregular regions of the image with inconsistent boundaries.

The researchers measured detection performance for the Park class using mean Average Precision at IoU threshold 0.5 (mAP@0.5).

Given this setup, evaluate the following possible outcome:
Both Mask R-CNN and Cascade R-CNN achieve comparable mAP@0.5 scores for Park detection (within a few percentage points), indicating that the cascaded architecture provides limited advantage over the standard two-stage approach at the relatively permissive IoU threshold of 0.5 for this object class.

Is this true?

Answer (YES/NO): YES